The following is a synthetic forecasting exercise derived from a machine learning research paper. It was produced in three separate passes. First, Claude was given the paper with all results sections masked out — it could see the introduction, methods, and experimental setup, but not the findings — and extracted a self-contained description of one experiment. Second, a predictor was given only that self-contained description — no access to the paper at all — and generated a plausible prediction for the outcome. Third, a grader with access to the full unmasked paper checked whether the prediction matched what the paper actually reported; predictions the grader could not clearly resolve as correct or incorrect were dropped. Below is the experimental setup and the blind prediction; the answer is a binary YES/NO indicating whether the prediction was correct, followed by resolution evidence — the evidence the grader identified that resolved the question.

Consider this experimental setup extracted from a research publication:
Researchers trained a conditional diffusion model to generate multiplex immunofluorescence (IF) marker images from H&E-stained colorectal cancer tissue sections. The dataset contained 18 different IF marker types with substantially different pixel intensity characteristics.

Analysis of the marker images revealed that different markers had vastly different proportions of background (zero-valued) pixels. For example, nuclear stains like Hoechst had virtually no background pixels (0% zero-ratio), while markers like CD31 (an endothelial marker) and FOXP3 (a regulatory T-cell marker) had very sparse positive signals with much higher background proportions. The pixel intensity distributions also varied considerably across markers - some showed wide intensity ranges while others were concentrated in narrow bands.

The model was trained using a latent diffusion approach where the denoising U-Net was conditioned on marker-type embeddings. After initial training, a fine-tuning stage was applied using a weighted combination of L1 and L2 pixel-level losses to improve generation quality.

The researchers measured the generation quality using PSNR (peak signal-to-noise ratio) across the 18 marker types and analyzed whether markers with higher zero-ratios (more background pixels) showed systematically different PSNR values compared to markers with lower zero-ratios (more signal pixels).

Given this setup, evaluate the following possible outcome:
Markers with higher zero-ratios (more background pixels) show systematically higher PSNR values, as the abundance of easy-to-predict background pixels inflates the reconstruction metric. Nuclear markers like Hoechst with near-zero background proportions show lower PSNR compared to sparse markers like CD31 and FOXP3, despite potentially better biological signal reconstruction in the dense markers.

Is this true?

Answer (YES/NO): YES